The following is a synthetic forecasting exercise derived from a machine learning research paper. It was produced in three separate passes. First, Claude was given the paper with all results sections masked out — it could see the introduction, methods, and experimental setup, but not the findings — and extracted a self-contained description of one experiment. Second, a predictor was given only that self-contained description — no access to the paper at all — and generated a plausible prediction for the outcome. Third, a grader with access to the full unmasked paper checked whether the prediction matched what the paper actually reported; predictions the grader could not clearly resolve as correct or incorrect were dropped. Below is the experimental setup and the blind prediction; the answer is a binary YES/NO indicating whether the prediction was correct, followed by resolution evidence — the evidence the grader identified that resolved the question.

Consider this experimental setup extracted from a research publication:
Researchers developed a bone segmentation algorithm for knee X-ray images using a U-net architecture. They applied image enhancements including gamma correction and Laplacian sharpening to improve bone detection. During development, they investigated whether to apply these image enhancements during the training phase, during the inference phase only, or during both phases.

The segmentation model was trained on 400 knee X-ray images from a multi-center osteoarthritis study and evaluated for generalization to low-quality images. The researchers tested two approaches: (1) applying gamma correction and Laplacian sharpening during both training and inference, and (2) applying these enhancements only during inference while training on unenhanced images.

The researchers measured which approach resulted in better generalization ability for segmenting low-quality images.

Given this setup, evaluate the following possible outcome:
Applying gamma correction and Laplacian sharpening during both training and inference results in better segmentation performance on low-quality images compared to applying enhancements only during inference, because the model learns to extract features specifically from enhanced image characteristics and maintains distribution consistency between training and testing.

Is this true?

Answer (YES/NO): NO